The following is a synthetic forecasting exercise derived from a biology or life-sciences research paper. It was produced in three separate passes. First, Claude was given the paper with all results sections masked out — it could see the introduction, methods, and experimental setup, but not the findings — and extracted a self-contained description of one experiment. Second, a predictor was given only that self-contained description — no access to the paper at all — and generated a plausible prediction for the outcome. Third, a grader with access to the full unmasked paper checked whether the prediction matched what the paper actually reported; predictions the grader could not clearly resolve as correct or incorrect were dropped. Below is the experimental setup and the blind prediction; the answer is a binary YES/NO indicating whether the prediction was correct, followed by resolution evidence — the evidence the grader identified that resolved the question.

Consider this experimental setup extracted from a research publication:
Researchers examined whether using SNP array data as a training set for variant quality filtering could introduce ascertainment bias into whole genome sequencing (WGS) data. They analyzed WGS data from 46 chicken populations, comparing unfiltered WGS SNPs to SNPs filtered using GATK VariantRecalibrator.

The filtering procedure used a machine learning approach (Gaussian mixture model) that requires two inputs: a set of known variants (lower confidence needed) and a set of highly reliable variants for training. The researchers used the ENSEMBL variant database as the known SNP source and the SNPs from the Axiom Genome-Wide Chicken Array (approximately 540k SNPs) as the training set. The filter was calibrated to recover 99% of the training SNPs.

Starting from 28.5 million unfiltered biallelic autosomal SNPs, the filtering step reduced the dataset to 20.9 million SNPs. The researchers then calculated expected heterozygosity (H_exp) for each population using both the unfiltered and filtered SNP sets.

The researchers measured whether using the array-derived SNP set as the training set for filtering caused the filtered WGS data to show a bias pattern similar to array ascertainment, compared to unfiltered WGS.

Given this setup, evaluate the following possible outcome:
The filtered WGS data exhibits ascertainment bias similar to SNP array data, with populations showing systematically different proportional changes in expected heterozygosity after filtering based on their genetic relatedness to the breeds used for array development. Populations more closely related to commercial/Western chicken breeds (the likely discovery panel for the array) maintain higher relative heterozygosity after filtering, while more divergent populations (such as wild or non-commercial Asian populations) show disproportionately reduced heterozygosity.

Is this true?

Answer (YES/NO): NO